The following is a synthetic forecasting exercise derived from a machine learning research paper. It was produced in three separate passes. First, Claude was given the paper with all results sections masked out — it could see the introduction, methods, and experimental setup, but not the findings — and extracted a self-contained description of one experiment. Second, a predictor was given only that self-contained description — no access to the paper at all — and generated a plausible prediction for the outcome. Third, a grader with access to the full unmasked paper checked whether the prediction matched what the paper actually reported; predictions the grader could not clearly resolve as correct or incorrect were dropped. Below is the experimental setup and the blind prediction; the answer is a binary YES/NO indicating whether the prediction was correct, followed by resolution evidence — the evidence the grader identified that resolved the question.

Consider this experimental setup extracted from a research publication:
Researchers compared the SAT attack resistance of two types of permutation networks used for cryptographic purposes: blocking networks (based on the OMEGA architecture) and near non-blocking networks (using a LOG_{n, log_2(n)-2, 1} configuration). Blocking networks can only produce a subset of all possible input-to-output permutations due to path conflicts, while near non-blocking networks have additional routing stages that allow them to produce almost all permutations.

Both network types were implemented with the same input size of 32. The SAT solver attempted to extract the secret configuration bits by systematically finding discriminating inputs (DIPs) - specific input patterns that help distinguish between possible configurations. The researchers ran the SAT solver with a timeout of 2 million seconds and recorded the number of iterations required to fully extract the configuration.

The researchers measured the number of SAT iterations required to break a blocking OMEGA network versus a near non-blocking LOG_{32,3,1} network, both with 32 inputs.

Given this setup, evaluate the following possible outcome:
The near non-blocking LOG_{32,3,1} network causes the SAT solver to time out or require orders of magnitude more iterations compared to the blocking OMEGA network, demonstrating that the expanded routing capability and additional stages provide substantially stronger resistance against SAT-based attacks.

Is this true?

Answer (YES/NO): NO